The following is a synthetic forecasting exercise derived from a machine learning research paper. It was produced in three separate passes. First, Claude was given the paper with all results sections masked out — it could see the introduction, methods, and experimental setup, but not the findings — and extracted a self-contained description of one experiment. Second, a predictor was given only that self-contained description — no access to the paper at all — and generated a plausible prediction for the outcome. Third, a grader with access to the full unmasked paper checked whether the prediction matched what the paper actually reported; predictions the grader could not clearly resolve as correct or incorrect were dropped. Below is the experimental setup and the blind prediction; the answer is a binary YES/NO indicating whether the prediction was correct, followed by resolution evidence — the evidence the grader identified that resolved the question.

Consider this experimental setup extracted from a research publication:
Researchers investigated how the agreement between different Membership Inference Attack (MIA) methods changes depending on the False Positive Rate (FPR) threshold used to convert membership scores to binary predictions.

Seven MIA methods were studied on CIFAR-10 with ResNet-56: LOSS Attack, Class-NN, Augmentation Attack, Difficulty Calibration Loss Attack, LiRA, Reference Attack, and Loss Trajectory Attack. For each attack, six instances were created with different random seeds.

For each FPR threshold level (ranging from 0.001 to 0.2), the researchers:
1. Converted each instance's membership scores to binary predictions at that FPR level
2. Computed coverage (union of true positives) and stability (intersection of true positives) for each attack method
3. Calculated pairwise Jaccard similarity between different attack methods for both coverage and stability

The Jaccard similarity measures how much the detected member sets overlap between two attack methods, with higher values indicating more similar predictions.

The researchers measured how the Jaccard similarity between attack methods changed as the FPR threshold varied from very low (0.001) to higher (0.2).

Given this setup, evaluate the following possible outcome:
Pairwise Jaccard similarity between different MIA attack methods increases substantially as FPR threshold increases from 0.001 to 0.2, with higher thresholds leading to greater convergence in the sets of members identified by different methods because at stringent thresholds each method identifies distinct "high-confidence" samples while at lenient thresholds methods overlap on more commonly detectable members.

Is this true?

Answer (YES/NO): YES